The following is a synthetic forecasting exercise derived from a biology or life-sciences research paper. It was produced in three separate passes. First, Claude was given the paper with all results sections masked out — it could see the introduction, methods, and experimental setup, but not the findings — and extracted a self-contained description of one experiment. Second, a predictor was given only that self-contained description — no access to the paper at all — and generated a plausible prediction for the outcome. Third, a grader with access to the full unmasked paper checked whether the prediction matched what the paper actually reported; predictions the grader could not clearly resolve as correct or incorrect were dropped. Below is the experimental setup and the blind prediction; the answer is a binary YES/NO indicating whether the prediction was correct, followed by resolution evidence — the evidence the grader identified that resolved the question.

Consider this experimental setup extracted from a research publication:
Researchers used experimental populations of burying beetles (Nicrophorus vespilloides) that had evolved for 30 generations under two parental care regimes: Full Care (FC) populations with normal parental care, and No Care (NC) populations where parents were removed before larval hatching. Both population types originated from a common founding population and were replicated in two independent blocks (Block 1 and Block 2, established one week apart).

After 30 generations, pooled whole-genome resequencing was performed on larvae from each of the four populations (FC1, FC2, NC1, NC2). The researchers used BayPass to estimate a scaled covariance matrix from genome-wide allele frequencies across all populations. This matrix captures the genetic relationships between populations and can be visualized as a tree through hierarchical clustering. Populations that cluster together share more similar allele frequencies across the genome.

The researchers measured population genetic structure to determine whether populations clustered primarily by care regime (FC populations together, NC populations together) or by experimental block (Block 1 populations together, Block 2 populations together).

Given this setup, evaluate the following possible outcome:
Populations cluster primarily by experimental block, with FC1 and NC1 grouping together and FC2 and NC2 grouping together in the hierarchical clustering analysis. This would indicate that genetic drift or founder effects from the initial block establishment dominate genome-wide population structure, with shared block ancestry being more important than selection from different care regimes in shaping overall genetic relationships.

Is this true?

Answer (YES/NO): YES